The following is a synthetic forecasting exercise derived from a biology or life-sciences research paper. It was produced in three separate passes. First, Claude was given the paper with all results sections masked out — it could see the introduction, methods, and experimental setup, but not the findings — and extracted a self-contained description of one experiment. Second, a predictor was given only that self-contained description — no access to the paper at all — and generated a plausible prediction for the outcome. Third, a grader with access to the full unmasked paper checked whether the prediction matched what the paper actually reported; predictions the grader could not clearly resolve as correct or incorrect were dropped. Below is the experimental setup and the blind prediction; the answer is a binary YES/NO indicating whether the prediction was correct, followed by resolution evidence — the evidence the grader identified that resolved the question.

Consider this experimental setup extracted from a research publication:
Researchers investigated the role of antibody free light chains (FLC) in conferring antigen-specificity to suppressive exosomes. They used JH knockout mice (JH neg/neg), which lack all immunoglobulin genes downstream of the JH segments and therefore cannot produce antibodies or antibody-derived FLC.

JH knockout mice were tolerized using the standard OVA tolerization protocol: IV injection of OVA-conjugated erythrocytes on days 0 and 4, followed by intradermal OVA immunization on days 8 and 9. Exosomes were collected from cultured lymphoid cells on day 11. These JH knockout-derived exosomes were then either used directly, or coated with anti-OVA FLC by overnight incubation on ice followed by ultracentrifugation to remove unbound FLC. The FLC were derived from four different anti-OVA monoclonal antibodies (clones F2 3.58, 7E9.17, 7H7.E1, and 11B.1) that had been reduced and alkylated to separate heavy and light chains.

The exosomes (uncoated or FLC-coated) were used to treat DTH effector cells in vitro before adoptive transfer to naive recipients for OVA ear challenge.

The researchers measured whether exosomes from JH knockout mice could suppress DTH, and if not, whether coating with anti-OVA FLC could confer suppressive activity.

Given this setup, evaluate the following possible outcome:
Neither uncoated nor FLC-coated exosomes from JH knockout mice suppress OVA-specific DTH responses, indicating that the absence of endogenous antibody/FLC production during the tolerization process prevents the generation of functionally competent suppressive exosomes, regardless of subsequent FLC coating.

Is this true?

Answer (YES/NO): NO